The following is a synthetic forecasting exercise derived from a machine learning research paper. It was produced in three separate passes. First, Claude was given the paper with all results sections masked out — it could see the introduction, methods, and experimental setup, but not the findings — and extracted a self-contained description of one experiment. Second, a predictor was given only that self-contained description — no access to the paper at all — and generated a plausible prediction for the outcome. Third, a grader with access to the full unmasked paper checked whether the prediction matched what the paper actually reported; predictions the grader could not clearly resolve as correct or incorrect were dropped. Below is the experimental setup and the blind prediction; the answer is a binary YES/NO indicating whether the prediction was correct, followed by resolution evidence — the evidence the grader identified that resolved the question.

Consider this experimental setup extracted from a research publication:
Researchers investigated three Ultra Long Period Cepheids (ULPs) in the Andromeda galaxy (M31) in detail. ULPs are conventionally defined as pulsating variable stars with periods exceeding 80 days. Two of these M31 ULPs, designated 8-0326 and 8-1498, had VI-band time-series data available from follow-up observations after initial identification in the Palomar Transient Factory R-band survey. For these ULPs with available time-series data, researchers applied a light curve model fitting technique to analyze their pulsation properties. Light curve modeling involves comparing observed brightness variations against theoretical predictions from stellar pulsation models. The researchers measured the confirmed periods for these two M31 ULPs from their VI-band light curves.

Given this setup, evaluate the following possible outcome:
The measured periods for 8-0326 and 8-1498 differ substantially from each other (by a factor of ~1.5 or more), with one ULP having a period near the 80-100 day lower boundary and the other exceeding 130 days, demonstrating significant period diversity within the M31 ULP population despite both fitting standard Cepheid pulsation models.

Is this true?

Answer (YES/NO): NO